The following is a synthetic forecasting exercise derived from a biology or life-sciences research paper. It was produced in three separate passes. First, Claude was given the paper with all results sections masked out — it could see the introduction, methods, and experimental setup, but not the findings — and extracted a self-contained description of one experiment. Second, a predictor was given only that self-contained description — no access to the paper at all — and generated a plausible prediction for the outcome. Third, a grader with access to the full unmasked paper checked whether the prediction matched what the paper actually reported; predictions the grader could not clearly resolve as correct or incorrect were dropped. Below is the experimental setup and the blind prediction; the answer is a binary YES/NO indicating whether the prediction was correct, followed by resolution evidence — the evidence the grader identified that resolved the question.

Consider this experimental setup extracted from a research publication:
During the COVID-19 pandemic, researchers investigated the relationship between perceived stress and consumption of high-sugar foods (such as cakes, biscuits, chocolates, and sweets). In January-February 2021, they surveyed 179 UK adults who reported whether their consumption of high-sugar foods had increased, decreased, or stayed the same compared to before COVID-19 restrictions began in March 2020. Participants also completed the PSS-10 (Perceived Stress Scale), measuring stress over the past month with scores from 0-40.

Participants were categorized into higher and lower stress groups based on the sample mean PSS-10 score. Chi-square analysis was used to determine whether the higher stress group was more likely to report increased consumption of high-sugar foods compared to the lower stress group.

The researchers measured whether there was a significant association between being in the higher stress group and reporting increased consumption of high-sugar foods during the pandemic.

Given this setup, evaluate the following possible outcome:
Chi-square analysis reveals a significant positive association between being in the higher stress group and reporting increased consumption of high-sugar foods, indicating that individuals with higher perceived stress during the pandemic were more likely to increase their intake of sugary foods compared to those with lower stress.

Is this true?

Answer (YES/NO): YES